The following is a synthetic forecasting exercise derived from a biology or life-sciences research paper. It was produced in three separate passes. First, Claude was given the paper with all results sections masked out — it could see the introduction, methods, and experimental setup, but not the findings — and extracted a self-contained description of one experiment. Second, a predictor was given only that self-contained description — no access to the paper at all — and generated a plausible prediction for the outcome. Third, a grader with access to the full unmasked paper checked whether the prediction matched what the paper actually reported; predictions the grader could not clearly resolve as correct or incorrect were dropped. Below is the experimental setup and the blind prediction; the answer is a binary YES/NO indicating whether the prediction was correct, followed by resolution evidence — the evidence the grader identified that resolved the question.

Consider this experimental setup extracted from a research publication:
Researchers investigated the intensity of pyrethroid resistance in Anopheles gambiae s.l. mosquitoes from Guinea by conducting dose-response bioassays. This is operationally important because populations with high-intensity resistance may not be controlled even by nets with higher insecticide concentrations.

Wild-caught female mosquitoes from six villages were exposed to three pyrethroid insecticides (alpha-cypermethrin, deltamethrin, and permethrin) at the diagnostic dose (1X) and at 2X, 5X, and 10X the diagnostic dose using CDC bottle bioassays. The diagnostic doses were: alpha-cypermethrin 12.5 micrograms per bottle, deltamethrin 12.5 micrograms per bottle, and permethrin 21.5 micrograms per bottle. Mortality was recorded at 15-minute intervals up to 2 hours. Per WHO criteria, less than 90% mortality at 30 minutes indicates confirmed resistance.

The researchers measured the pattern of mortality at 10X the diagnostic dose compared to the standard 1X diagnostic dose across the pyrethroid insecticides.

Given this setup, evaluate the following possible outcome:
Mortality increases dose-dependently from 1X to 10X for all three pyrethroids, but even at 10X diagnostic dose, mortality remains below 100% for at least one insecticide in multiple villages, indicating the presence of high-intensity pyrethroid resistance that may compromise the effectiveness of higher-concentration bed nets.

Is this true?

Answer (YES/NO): YES